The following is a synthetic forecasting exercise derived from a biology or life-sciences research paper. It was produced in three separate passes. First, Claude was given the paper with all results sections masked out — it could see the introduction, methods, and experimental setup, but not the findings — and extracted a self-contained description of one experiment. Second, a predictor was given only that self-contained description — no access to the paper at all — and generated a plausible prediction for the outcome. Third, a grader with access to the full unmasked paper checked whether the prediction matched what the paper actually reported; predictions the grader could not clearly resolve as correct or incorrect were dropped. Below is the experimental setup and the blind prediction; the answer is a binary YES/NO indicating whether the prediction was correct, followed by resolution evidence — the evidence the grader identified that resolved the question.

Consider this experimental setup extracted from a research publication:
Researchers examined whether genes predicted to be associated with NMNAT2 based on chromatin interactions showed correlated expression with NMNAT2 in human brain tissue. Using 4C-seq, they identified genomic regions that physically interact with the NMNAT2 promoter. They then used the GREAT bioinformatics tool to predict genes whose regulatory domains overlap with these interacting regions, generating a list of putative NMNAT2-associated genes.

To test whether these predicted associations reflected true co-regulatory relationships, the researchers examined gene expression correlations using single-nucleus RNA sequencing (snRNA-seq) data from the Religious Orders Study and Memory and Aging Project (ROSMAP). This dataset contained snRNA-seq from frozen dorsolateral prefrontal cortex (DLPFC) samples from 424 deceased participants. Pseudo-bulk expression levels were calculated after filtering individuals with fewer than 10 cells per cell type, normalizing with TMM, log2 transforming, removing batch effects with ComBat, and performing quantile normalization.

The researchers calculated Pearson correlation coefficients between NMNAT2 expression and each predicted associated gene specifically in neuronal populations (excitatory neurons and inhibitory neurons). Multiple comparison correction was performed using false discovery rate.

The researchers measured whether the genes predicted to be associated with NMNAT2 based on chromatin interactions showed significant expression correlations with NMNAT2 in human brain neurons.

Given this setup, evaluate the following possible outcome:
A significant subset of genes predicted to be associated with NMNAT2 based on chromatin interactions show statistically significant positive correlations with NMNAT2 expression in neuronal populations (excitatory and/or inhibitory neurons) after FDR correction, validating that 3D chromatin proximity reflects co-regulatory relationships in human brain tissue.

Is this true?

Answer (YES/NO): NO